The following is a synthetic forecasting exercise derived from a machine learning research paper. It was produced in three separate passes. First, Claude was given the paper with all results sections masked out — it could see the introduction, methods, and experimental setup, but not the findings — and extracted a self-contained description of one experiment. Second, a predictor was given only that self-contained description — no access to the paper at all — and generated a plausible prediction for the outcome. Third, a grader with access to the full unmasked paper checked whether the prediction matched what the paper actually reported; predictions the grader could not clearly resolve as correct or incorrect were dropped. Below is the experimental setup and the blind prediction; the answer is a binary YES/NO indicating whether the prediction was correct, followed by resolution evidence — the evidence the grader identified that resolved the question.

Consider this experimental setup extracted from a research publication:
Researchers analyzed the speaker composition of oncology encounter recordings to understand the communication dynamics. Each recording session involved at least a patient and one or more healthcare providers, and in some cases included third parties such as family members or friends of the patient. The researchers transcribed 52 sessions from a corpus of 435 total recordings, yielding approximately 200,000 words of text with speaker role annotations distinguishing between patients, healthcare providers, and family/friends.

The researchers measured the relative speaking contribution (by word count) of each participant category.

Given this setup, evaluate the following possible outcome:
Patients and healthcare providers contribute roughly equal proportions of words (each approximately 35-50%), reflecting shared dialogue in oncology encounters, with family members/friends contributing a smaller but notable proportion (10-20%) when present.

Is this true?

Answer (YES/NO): NO